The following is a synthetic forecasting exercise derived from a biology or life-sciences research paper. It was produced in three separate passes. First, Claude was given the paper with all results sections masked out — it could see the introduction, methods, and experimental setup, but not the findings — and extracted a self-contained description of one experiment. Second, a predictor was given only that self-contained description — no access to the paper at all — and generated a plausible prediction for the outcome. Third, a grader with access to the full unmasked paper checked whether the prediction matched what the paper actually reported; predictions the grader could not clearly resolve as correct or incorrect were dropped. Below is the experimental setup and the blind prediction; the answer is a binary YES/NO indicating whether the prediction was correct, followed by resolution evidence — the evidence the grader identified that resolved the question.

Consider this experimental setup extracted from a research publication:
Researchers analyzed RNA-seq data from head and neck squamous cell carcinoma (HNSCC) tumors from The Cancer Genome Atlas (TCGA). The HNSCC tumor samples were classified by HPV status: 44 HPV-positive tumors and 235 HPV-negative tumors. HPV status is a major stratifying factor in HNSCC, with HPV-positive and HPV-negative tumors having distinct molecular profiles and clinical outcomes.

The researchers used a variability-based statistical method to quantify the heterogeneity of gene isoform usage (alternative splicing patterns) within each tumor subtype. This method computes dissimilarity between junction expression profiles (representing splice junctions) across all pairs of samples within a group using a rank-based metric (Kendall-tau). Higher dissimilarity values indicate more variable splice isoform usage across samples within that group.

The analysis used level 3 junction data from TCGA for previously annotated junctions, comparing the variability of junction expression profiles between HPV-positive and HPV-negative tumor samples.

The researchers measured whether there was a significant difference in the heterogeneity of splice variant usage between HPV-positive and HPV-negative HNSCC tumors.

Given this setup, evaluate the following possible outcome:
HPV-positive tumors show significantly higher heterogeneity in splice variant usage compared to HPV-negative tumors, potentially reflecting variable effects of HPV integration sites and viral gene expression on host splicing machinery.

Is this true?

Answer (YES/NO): NO